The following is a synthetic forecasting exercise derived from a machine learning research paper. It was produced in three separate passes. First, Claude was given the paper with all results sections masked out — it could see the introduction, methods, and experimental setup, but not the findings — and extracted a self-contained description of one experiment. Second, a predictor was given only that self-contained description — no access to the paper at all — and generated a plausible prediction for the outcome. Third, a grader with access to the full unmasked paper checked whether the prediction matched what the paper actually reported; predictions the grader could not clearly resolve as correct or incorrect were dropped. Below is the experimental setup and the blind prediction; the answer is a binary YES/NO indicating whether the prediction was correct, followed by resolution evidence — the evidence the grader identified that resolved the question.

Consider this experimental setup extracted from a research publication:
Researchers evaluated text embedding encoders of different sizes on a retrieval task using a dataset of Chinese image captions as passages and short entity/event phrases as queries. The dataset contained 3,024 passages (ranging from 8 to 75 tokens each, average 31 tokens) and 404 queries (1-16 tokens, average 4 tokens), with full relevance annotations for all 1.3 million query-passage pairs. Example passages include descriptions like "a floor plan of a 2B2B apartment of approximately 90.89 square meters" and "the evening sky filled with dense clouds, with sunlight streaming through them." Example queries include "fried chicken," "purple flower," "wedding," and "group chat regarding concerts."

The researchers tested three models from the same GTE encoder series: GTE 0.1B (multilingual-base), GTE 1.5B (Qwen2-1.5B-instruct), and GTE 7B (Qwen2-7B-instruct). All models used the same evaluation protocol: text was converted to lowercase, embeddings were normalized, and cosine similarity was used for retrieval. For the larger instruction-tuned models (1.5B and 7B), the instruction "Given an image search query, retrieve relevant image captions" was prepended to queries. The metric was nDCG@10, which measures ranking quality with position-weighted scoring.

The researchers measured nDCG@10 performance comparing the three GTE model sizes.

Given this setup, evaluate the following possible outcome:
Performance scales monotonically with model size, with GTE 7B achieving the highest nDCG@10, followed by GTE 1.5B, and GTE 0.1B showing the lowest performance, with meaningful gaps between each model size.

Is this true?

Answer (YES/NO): NO